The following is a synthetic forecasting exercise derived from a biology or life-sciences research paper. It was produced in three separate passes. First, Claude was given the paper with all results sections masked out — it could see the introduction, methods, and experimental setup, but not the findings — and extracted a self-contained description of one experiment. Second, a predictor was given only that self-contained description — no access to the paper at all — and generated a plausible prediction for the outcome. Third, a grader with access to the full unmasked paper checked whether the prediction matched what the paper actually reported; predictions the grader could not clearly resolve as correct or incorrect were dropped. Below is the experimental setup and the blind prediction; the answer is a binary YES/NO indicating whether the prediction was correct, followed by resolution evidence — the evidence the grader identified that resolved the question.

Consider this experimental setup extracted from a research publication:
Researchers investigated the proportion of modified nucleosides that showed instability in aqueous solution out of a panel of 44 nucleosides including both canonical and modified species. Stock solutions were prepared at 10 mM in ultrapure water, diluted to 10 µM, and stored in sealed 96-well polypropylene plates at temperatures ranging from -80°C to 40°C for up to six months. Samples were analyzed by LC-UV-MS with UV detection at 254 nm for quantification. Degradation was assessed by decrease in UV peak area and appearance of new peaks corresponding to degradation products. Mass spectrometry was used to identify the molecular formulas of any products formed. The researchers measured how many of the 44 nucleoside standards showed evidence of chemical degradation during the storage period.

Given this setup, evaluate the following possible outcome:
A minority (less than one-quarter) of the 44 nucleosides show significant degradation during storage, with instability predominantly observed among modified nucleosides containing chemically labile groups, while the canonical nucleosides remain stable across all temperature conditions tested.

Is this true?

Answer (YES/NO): NO